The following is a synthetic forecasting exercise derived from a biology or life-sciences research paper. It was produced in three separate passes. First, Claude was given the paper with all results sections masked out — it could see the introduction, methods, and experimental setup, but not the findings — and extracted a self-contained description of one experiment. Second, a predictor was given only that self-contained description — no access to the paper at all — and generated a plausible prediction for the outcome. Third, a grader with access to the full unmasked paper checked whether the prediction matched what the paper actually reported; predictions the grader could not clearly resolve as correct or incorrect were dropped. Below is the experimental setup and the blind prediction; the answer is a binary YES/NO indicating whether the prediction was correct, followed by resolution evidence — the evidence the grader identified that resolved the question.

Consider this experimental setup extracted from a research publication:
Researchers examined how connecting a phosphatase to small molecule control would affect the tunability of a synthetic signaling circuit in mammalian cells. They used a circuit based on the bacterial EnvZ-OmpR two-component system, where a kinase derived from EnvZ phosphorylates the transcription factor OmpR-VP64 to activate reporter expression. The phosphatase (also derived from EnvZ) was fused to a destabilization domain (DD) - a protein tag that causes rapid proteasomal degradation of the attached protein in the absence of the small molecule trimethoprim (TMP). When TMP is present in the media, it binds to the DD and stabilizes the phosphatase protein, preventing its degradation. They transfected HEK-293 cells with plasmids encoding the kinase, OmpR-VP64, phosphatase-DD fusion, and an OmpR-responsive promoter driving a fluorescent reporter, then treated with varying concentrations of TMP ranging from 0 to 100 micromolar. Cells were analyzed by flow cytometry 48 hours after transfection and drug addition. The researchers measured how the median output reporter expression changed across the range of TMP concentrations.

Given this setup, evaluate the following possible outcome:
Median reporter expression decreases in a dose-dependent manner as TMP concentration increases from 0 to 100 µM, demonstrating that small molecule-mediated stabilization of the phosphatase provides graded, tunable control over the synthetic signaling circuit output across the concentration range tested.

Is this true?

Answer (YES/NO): YES